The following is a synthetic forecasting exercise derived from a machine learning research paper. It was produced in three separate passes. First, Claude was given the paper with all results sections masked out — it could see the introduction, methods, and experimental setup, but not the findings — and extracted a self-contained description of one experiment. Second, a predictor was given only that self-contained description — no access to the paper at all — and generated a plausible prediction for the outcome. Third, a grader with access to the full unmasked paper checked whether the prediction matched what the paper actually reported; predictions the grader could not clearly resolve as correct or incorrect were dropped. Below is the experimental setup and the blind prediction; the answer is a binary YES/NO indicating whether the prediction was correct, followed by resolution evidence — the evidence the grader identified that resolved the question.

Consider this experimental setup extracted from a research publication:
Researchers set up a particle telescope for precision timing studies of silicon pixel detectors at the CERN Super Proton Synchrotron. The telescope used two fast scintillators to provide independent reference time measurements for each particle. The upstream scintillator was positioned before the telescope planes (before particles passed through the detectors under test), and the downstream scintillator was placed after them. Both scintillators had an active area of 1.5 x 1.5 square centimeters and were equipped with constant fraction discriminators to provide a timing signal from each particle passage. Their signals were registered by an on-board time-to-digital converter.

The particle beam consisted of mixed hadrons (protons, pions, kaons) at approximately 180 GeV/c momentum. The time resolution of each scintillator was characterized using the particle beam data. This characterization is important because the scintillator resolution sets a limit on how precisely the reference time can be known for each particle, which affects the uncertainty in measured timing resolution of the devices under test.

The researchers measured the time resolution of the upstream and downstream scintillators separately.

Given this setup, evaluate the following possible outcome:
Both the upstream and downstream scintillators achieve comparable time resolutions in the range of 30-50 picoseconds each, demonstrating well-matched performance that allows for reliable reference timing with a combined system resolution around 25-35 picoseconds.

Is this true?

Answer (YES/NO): NO